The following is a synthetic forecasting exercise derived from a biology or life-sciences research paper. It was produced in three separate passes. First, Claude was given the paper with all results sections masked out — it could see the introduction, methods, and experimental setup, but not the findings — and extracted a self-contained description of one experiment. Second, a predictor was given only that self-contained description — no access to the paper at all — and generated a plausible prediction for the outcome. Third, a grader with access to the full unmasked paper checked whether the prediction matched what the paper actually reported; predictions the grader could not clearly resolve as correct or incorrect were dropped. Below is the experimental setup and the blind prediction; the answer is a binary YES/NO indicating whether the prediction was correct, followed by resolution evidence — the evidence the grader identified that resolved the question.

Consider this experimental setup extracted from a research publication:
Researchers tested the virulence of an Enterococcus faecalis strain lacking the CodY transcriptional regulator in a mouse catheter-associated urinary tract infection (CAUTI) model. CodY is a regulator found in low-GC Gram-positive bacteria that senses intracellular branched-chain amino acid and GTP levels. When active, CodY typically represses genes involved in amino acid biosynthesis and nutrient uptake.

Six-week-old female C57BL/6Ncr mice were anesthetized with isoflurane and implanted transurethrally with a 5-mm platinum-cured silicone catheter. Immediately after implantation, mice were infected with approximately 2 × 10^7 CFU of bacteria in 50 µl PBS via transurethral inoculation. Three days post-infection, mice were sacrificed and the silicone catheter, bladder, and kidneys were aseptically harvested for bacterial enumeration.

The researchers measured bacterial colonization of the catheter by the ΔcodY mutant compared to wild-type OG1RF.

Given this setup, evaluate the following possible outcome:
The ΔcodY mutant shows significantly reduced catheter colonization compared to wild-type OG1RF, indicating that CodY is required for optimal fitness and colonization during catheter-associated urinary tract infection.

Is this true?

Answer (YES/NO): YES